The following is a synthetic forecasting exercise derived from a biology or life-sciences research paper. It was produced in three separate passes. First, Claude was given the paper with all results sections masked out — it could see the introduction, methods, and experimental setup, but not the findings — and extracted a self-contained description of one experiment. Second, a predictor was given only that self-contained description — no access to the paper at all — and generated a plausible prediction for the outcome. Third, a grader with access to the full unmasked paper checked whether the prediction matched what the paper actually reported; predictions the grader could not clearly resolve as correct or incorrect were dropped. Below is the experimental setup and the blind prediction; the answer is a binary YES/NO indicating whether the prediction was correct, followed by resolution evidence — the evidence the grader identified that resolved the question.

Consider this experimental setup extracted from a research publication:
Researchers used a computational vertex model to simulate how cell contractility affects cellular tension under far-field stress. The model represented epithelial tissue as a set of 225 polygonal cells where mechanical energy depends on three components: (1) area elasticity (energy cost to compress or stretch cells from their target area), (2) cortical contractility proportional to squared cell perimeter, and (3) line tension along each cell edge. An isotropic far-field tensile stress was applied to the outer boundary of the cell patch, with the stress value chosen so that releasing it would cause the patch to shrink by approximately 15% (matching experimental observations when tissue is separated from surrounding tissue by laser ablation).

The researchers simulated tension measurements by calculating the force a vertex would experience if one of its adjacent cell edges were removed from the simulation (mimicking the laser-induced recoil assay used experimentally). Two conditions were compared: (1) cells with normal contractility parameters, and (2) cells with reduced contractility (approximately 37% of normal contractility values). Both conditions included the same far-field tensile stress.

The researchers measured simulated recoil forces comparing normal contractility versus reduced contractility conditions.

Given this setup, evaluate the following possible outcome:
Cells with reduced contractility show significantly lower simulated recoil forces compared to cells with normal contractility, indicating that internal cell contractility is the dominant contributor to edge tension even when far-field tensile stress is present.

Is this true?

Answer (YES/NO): YES